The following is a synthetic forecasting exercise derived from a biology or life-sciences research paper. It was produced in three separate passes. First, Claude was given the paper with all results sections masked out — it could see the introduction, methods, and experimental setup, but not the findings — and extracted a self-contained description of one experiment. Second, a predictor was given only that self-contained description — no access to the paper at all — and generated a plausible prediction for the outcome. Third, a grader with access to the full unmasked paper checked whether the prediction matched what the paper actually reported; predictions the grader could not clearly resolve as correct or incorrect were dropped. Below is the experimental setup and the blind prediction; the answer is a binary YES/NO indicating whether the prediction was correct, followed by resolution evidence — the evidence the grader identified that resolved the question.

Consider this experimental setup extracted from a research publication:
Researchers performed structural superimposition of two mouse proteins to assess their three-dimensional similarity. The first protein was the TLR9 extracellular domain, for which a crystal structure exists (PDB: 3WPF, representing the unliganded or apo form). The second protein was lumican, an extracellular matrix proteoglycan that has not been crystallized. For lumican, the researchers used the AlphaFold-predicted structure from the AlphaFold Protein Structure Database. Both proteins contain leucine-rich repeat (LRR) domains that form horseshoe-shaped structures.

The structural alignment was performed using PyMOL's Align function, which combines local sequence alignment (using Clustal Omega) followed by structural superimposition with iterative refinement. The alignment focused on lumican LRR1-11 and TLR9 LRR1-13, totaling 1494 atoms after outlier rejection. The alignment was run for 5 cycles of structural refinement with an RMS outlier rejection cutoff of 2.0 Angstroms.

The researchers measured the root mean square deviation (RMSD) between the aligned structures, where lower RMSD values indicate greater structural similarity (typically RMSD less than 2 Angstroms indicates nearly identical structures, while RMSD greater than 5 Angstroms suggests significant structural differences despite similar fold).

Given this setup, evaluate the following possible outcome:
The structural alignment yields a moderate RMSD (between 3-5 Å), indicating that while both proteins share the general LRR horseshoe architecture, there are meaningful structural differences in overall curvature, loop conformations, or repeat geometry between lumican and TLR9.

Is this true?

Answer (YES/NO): NO